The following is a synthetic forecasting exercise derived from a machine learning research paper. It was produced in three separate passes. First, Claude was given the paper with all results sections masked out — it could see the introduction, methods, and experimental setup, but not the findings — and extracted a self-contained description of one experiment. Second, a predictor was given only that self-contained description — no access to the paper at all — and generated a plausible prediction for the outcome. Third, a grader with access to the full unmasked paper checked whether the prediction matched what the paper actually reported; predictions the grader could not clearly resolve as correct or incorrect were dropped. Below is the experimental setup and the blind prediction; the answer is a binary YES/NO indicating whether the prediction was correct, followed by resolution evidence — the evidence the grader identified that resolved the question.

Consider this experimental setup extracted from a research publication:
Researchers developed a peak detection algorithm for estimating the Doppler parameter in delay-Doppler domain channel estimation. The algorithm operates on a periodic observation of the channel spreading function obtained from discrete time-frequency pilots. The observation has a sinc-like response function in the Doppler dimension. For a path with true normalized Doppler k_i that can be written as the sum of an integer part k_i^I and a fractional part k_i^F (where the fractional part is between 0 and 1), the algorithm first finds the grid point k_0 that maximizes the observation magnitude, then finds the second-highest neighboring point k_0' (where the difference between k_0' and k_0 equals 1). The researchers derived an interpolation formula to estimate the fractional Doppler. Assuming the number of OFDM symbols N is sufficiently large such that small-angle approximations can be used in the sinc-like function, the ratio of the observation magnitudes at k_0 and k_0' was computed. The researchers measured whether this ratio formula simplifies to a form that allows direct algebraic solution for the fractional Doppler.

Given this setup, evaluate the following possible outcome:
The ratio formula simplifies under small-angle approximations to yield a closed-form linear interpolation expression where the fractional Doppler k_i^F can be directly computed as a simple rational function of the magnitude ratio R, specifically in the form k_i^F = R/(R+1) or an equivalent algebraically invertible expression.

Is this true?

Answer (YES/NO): NO